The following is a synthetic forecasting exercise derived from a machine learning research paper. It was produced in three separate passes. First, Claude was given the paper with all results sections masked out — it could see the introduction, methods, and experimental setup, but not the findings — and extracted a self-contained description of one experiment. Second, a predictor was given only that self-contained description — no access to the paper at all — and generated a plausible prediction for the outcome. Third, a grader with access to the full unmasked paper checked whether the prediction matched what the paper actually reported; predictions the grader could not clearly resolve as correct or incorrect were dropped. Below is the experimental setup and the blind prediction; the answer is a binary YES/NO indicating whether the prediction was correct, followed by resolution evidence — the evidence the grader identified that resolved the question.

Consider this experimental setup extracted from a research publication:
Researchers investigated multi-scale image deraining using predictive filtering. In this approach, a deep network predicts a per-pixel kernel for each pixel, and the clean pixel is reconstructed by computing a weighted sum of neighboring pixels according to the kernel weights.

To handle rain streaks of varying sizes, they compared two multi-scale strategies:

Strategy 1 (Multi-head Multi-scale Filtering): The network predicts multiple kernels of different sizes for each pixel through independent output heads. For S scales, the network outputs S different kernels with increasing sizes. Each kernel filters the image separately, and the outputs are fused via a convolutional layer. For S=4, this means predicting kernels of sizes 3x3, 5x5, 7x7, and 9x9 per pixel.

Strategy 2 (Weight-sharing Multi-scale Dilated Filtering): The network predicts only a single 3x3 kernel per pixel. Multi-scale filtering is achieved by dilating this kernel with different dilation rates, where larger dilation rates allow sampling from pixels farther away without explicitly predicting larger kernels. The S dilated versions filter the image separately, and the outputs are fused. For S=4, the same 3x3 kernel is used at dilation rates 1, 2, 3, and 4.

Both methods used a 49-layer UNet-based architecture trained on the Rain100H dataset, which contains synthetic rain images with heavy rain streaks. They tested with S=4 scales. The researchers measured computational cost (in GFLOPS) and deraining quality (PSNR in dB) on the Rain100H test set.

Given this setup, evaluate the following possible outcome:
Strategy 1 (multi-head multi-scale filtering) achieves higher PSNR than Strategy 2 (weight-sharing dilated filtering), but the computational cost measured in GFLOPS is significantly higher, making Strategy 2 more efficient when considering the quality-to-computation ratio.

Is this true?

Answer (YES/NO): NO